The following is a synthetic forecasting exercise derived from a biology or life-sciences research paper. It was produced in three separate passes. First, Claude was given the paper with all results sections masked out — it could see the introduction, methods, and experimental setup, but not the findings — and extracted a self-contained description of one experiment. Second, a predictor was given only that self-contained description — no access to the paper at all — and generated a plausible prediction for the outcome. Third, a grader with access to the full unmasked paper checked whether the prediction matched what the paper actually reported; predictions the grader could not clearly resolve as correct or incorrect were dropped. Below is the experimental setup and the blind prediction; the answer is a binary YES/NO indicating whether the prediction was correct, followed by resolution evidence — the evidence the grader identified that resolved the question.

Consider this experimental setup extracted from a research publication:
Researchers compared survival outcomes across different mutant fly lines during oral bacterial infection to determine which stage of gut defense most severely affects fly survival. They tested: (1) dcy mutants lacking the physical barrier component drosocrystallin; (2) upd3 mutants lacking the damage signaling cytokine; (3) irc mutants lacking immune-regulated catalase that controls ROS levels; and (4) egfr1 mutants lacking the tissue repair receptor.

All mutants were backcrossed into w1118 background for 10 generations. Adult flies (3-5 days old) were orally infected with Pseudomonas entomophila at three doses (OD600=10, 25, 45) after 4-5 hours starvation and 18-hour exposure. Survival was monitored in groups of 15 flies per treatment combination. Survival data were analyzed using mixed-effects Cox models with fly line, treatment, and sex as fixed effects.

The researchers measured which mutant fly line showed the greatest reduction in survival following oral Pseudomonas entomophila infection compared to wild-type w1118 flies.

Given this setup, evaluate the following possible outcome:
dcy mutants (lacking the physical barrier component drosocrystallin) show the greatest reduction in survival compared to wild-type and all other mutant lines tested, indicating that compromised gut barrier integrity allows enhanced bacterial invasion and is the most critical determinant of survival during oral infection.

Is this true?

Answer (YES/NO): YES